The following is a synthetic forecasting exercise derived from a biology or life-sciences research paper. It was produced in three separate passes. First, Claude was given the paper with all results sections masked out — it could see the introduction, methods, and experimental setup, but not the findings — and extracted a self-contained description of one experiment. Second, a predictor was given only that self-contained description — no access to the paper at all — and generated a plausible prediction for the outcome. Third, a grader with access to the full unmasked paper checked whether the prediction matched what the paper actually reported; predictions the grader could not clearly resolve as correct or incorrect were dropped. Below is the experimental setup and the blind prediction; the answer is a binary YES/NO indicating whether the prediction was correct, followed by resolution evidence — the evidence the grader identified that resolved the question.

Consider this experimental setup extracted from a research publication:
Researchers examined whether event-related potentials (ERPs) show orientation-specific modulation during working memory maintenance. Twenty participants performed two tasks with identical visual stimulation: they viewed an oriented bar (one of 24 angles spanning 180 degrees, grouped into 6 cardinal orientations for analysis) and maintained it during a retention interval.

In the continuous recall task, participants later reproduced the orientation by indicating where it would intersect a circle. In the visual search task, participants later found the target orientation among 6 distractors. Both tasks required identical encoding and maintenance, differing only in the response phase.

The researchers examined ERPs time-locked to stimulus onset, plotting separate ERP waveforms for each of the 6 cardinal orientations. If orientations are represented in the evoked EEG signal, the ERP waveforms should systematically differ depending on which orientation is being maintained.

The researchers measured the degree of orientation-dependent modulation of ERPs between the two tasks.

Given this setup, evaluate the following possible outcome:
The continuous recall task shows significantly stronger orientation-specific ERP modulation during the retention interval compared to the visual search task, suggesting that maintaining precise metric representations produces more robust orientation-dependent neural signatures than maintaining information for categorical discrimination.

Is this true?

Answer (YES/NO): NO